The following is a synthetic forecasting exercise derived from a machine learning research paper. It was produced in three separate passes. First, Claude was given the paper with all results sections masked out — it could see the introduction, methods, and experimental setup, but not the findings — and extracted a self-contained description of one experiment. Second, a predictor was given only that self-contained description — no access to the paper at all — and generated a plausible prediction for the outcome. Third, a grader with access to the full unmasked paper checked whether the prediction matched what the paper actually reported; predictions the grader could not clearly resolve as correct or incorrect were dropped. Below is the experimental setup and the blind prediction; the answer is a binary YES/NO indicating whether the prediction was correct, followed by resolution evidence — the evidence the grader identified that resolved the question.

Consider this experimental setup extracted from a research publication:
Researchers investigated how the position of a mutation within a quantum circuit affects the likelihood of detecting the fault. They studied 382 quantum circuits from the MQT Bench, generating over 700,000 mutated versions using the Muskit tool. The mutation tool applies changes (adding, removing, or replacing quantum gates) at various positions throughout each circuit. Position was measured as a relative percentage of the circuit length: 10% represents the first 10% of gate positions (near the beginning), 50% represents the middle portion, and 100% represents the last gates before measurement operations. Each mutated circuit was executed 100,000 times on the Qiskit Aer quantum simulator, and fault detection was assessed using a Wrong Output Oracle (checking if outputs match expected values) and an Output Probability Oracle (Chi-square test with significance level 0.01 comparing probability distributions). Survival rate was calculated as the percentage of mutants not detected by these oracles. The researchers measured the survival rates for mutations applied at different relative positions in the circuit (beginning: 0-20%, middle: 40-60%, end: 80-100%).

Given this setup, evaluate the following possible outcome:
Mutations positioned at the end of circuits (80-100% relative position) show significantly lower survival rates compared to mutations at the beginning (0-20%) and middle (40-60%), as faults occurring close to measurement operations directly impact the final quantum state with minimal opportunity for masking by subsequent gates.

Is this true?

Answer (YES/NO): NO